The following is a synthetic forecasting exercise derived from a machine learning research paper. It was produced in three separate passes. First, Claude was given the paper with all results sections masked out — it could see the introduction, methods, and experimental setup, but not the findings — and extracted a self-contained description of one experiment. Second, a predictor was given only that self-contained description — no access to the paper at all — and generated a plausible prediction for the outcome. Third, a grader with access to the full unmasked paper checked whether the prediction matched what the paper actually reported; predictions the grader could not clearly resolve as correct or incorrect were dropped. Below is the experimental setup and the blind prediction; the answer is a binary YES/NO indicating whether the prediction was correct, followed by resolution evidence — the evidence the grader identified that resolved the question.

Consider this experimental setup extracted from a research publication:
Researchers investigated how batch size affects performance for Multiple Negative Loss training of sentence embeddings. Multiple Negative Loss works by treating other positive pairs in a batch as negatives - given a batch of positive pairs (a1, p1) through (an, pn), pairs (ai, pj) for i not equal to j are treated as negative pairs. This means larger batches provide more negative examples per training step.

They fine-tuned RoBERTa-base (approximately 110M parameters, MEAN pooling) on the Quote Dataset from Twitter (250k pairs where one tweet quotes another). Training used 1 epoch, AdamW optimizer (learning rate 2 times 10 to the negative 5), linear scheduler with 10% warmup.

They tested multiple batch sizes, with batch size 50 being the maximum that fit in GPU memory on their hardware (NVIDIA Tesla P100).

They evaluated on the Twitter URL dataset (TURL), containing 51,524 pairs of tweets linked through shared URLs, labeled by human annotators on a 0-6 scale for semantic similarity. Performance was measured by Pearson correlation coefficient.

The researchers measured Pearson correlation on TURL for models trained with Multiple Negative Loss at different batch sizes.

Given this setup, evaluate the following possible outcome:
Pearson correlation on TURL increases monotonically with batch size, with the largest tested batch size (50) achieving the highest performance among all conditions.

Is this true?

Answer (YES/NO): NO